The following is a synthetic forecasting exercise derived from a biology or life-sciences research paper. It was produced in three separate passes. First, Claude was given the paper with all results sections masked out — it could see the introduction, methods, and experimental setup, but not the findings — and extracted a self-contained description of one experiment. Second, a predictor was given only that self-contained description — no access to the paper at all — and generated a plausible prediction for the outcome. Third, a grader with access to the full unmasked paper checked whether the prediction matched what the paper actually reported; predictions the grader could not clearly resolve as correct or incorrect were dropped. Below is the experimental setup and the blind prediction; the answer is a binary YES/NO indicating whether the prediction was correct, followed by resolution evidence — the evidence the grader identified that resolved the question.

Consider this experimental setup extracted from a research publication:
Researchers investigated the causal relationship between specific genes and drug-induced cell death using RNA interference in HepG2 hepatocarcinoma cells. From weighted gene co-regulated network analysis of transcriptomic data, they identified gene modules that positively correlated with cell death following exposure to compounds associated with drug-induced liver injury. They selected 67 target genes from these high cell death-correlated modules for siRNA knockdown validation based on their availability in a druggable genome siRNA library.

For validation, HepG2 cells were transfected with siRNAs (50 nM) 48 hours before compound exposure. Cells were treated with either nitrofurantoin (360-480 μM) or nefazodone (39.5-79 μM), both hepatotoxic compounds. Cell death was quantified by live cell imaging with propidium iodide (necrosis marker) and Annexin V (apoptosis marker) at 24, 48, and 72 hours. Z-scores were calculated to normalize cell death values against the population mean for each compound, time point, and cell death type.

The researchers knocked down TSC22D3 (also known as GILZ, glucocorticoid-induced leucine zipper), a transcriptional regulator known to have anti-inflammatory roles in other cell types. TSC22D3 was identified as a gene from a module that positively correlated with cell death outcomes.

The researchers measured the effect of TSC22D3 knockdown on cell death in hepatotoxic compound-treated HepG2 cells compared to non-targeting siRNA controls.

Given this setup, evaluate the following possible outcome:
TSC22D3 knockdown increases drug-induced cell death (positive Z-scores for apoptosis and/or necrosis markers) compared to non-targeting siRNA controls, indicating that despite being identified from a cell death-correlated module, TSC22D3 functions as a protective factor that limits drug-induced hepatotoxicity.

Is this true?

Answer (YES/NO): NO